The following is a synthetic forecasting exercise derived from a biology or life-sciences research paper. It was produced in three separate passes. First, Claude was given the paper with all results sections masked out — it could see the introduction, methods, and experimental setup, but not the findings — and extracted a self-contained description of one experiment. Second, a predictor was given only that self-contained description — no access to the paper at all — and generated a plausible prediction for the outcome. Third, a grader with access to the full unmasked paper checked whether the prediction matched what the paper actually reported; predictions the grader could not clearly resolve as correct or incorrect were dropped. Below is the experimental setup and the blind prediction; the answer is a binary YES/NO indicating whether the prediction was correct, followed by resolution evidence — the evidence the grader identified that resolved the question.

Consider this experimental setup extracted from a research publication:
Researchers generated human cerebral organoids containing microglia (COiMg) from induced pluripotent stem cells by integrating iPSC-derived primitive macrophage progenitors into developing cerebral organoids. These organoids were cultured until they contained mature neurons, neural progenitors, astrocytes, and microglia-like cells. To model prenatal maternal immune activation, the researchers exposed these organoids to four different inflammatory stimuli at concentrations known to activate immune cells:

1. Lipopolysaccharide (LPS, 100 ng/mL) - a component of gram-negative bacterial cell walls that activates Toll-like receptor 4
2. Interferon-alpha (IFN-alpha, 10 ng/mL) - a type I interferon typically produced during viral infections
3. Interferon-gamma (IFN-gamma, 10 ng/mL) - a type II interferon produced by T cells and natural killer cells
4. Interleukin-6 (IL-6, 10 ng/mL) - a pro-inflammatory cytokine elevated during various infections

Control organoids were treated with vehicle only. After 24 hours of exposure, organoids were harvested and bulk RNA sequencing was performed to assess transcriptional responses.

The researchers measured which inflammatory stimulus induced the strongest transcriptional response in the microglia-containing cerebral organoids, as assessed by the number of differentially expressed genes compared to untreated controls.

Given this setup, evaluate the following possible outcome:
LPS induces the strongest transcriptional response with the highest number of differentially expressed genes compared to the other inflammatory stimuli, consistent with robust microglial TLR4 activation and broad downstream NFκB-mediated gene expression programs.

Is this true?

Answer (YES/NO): NO